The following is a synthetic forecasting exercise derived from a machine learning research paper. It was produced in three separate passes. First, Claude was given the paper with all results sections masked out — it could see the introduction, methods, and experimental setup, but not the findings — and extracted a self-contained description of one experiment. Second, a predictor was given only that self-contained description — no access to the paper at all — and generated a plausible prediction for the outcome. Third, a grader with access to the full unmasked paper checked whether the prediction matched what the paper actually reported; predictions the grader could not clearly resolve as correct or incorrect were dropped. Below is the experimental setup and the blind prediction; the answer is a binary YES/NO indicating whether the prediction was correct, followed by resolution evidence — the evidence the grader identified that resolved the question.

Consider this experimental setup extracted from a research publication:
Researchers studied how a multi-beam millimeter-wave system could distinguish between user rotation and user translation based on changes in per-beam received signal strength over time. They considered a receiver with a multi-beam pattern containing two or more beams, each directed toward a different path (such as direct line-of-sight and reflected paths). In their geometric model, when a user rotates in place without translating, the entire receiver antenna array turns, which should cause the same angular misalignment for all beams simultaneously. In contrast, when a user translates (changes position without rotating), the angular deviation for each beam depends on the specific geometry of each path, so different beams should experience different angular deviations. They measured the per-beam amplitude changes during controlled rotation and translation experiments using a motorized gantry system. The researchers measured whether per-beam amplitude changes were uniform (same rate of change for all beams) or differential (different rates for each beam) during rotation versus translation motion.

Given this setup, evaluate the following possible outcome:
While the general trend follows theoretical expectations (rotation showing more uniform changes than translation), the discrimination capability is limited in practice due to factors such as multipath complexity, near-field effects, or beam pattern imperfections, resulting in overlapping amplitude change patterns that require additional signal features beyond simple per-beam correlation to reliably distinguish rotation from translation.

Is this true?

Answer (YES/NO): NO